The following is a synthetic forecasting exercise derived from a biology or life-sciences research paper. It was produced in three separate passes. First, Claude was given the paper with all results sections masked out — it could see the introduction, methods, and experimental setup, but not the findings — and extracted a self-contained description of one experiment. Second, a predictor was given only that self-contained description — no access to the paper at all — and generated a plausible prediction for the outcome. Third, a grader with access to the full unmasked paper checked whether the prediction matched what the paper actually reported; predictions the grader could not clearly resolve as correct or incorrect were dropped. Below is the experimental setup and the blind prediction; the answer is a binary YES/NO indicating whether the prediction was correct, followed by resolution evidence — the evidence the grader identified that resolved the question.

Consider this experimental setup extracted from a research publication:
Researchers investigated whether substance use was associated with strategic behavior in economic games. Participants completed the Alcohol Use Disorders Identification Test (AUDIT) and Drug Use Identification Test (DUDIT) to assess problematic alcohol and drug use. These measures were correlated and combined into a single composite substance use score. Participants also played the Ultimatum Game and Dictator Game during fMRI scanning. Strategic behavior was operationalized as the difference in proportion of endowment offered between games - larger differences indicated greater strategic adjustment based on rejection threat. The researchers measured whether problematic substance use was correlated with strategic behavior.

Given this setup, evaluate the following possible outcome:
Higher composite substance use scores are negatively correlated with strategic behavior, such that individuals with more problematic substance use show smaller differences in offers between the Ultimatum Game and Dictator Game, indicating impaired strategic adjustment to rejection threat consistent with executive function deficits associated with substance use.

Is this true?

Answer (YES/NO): NO